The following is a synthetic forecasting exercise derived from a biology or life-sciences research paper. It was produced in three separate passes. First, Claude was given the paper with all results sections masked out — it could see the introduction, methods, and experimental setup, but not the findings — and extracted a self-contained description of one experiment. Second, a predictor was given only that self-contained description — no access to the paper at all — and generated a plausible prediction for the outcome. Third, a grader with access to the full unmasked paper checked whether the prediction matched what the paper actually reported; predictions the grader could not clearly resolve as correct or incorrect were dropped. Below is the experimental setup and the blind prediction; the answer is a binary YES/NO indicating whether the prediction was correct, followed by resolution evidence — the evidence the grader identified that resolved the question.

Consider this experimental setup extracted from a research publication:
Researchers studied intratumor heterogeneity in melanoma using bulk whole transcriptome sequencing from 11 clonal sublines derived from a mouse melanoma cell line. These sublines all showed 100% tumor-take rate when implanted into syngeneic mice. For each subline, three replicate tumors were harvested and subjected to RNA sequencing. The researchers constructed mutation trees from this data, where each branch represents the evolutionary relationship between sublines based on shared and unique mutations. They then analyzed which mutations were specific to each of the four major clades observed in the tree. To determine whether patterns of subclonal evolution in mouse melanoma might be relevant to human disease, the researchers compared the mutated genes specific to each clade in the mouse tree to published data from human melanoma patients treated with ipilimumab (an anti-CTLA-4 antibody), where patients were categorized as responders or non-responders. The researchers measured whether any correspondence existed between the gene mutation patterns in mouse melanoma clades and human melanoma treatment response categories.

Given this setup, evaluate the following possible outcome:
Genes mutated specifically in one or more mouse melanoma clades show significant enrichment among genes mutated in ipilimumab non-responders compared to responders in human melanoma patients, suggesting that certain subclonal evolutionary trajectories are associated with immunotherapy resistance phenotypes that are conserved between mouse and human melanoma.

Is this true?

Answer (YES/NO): YES